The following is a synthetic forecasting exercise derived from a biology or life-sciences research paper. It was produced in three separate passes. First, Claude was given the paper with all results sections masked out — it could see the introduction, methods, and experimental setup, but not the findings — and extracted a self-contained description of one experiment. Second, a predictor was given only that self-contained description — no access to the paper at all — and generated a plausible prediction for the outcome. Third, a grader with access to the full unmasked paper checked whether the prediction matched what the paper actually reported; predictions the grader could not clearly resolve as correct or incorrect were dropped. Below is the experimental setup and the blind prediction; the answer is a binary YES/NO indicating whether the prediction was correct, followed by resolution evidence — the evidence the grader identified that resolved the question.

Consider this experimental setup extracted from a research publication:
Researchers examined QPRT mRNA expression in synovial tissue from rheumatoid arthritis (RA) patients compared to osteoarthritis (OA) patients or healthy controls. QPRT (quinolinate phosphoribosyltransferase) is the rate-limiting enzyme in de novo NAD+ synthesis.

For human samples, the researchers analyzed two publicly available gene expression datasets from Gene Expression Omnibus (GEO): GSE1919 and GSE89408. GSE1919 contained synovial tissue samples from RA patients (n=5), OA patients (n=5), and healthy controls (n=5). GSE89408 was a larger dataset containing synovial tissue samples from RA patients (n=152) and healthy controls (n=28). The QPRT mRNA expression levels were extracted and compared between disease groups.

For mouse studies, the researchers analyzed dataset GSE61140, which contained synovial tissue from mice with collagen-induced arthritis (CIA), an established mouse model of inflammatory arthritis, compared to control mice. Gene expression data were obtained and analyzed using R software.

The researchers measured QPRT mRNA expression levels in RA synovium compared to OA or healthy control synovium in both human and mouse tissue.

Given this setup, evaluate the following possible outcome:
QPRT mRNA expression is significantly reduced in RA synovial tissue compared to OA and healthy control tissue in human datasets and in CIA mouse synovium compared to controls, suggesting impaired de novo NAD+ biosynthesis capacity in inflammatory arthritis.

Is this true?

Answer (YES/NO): YES